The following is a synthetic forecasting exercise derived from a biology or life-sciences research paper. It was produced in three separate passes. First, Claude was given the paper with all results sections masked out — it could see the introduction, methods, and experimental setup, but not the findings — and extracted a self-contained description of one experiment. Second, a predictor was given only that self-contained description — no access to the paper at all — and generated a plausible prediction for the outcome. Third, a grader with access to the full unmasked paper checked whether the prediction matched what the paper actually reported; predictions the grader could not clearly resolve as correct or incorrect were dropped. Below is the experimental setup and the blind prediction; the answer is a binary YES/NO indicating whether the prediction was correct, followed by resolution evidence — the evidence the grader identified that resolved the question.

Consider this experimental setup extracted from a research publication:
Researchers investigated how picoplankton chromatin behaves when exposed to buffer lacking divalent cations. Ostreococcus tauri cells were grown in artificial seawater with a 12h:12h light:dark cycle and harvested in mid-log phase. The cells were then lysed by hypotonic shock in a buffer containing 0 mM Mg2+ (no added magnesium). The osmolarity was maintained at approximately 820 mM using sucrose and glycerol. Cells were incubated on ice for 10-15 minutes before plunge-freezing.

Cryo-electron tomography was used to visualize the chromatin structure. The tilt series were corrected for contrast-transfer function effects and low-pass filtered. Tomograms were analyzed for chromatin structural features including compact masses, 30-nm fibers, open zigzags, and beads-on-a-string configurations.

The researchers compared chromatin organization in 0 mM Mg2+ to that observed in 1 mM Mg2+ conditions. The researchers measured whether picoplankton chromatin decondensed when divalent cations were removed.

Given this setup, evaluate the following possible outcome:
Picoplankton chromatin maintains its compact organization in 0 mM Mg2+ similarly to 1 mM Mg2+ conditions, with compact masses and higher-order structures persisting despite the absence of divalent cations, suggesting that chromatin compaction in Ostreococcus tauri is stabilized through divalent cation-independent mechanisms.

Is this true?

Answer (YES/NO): NO